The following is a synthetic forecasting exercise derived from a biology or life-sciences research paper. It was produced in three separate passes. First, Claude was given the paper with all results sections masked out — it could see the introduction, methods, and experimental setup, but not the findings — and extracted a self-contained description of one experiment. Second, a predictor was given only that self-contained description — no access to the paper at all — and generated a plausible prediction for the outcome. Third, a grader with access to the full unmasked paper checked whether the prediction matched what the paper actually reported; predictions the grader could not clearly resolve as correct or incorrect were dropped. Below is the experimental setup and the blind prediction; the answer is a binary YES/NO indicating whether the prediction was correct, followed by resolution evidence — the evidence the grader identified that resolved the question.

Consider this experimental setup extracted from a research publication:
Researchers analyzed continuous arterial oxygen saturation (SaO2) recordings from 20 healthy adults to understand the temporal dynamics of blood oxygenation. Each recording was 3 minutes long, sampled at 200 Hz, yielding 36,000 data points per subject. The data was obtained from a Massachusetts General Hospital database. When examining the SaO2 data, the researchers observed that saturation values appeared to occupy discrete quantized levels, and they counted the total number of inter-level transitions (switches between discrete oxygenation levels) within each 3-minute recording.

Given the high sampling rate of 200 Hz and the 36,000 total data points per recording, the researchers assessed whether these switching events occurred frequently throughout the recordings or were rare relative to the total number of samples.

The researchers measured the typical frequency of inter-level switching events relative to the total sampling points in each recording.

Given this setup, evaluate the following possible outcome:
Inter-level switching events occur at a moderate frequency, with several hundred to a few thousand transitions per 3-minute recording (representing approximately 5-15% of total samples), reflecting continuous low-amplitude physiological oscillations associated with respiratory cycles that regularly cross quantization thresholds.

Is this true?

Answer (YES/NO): NO